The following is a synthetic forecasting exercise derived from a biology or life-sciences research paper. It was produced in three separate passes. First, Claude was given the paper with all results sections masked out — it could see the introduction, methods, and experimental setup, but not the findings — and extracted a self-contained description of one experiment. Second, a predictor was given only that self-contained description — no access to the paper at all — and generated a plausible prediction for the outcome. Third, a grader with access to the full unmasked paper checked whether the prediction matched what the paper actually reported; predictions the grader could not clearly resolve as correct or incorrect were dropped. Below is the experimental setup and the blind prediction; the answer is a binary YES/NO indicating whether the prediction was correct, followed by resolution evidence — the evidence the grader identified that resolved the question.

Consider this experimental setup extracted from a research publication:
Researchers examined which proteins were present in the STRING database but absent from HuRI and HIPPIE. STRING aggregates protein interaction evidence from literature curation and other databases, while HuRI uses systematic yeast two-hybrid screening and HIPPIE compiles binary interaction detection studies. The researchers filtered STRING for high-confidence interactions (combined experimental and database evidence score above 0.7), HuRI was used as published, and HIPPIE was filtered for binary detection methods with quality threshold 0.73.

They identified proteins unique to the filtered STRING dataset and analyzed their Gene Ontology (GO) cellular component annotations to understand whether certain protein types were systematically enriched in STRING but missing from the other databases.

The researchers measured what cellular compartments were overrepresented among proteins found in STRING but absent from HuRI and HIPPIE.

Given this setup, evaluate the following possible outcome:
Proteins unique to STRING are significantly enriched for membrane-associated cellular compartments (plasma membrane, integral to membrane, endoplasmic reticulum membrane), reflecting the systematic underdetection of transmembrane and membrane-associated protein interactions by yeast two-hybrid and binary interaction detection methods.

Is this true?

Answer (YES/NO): NO